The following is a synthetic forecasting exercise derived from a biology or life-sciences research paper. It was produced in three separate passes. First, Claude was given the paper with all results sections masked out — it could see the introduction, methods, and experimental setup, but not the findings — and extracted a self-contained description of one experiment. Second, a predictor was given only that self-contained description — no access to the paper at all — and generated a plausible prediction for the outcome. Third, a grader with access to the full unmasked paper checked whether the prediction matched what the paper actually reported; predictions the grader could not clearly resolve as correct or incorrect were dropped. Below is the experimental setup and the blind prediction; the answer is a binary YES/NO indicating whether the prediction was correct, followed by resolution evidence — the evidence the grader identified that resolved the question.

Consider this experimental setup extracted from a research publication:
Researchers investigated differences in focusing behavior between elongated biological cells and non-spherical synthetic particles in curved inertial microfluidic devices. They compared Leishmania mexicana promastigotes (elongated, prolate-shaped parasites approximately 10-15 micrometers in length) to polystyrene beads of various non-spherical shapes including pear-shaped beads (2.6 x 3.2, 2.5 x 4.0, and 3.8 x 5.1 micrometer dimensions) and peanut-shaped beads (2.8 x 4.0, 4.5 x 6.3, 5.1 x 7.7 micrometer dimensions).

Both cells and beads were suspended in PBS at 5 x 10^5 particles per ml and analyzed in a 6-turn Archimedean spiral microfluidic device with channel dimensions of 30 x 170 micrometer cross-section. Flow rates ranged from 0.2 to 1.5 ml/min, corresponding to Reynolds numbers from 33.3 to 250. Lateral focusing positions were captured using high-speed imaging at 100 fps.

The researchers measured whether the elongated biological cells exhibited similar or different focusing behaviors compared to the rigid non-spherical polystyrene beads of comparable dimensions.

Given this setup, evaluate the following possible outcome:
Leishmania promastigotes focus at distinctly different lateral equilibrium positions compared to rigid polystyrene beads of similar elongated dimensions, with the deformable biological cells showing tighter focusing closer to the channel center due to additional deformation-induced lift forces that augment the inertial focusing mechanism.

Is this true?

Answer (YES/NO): NO